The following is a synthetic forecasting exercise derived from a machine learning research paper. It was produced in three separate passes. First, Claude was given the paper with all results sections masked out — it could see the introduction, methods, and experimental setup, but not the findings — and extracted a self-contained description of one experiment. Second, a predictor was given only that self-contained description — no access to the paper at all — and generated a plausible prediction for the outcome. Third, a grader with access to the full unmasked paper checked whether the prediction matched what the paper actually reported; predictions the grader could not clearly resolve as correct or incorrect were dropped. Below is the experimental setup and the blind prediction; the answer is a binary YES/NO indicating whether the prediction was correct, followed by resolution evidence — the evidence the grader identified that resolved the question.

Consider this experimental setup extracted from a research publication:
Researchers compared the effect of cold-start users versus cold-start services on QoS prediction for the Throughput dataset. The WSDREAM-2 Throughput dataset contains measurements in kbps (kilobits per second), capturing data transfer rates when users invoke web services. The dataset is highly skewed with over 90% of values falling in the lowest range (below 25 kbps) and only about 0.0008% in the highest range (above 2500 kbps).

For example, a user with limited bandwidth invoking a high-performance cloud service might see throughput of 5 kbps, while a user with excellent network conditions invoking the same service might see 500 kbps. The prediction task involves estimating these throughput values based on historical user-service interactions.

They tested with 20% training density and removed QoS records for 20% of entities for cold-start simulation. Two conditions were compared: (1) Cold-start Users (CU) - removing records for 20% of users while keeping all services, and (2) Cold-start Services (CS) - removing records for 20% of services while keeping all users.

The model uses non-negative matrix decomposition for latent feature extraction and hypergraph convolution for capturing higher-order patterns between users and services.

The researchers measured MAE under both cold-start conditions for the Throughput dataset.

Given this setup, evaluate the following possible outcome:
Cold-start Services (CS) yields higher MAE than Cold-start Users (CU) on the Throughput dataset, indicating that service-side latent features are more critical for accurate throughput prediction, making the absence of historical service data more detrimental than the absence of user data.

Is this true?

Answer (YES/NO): YES